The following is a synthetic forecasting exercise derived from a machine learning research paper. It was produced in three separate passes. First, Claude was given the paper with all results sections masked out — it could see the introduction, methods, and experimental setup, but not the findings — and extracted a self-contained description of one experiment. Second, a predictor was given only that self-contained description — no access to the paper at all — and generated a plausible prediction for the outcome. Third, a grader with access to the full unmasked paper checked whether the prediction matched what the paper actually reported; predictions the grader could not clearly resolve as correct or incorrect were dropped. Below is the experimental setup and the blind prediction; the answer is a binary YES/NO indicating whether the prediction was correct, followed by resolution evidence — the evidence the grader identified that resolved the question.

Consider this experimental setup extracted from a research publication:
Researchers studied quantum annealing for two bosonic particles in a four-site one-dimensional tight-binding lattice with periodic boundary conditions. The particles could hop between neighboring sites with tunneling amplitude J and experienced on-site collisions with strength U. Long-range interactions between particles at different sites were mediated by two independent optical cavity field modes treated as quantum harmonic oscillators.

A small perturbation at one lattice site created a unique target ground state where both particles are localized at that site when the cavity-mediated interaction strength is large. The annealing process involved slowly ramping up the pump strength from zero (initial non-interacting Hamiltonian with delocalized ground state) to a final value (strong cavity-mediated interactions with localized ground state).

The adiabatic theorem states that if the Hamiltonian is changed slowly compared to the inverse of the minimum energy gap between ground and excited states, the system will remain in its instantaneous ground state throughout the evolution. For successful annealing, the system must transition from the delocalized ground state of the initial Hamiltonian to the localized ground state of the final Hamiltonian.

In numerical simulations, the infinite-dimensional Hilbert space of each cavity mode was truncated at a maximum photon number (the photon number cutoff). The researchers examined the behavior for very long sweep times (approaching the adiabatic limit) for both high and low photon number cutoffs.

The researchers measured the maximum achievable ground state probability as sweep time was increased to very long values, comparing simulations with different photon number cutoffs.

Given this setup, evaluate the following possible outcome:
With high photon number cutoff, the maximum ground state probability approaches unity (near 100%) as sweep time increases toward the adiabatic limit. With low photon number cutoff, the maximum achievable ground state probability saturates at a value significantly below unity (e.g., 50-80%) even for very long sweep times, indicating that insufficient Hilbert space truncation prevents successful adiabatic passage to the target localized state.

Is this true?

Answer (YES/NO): NO